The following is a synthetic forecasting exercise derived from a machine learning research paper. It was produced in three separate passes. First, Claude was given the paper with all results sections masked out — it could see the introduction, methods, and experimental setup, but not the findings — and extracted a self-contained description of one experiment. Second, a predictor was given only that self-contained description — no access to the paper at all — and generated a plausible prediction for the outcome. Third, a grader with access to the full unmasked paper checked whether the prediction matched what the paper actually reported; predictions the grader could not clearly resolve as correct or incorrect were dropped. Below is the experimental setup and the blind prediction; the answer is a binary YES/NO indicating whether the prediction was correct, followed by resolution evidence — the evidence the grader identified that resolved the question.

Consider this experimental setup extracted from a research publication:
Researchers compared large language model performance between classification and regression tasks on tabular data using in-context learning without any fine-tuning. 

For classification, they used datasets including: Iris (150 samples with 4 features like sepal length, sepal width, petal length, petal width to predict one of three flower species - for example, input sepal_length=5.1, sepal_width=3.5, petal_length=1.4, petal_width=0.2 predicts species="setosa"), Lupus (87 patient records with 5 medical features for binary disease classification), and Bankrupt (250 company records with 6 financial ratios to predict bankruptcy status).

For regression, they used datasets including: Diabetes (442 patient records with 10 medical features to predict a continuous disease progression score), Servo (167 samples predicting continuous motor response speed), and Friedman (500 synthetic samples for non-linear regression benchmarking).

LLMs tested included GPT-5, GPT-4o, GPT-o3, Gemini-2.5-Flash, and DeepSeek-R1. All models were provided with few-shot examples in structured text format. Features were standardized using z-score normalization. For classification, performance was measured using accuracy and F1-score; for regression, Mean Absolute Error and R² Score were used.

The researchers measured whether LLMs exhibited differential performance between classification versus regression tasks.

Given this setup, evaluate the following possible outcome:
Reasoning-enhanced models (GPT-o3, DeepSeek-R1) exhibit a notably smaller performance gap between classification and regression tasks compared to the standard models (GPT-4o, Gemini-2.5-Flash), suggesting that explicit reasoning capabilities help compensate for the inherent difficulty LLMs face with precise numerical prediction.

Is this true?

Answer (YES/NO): NO